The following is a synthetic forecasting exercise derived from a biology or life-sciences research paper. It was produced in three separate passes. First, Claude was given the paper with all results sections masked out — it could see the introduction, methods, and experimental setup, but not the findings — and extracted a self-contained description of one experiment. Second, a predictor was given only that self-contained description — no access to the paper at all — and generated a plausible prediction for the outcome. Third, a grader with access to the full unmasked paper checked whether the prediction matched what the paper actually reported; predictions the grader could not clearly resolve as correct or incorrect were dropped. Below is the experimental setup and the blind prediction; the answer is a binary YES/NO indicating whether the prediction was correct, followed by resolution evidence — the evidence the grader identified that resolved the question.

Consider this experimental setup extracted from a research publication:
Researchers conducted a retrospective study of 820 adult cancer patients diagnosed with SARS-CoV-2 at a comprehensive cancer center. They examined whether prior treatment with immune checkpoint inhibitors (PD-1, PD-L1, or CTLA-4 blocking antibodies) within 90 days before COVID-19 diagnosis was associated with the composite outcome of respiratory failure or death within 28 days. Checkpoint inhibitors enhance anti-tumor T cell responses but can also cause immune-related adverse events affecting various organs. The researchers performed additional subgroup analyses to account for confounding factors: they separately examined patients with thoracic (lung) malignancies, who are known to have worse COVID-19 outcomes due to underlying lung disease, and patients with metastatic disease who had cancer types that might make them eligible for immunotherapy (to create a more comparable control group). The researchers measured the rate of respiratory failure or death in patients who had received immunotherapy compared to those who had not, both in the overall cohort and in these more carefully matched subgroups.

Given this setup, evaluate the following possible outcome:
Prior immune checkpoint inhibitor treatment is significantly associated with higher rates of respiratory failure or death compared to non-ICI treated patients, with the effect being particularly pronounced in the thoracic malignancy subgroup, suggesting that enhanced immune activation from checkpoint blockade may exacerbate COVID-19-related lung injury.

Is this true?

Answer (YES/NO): NO